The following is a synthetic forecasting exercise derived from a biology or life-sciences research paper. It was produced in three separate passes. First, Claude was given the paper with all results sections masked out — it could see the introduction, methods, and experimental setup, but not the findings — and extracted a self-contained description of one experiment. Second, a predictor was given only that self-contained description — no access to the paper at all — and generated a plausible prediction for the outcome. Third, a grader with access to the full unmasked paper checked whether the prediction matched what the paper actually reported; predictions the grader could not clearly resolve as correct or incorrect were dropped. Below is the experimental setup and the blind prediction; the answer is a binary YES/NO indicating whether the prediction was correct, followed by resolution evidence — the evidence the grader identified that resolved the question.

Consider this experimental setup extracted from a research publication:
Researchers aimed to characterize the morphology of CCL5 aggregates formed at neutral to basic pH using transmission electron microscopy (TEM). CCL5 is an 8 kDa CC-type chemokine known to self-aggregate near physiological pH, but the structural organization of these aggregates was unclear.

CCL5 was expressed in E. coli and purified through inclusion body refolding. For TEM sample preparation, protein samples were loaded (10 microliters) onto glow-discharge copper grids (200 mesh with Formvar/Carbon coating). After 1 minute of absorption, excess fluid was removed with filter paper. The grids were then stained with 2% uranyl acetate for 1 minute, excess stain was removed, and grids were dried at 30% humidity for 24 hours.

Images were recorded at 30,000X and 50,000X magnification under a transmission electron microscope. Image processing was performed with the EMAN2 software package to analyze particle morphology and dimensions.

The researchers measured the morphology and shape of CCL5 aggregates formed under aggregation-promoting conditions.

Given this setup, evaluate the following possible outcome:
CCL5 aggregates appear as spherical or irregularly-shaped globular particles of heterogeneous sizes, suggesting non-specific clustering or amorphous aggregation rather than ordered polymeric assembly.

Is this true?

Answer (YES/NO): NO